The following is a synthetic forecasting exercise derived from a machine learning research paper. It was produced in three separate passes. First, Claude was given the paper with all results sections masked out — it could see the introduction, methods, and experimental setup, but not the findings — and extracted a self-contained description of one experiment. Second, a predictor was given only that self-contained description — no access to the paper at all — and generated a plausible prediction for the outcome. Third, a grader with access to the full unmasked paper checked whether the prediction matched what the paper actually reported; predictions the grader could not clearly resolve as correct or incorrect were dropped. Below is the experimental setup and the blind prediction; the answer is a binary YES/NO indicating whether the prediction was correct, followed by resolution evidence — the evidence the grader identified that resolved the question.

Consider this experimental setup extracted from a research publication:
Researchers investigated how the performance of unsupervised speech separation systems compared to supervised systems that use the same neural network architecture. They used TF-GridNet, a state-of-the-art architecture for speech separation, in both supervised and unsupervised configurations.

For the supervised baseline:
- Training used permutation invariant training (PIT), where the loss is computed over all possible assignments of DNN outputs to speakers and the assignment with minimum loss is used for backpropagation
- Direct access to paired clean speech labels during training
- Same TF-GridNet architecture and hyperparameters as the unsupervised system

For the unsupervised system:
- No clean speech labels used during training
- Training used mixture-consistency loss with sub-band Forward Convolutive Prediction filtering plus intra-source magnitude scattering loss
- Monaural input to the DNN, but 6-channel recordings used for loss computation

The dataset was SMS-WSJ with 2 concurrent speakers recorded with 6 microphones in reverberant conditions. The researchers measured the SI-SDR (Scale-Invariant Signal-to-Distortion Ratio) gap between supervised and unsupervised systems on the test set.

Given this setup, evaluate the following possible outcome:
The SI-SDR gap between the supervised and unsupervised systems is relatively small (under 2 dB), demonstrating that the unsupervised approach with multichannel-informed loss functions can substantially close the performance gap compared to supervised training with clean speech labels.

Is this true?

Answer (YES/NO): NO